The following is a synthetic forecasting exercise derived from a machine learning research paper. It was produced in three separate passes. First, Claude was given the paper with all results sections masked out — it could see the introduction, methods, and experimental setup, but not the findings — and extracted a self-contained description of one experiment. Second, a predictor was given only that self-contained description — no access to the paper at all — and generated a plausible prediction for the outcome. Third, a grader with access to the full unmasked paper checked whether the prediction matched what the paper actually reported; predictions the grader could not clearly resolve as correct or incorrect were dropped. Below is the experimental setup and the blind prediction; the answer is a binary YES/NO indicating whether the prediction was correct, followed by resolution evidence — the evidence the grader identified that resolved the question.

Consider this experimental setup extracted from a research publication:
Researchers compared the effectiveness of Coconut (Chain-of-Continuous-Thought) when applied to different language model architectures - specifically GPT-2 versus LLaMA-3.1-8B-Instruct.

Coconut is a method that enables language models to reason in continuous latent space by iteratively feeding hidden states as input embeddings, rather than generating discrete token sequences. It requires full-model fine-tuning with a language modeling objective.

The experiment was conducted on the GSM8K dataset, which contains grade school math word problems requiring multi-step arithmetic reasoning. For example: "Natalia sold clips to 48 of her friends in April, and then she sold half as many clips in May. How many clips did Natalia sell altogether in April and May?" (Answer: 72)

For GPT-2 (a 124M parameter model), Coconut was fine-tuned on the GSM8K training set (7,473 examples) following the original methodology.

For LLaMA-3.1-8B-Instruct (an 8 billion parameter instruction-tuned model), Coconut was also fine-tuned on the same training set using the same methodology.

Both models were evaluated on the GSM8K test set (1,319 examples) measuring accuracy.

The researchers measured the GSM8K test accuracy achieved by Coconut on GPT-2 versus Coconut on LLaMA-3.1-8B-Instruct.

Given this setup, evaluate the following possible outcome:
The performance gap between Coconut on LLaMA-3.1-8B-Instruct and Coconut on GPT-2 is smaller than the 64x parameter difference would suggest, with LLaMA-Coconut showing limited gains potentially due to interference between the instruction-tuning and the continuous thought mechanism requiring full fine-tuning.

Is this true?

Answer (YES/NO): YES